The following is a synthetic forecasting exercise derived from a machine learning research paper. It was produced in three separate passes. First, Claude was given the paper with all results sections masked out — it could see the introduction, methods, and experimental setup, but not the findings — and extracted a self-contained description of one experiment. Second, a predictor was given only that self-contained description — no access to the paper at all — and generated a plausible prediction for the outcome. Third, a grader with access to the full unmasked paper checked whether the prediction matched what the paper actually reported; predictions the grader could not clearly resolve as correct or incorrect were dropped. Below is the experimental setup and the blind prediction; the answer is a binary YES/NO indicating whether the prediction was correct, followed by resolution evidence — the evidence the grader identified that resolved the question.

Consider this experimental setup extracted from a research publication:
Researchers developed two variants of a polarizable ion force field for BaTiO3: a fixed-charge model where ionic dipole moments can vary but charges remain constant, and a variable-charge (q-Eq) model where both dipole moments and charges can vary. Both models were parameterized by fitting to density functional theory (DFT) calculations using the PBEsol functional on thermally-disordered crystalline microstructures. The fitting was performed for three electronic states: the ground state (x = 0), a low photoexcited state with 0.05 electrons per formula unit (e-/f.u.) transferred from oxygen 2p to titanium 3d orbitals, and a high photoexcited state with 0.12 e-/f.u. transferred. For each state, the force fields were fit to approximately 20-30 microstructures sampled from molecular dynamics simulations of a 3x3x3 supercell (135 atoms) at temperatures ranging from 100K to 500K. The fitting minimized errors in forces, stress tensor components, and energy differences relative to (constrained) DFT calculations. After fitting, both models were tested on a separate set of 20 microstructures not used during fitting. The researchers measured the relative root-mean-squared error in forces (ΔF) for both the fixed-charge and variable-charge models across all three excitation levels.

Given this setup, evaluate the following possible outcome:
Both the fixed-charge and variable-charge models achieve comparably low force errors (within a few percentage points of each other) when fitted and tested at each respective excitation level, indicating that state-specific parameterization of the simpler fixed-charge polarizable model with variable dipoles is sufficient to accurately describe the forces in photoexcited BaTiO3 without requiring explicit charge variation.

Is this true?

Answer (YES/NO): NO